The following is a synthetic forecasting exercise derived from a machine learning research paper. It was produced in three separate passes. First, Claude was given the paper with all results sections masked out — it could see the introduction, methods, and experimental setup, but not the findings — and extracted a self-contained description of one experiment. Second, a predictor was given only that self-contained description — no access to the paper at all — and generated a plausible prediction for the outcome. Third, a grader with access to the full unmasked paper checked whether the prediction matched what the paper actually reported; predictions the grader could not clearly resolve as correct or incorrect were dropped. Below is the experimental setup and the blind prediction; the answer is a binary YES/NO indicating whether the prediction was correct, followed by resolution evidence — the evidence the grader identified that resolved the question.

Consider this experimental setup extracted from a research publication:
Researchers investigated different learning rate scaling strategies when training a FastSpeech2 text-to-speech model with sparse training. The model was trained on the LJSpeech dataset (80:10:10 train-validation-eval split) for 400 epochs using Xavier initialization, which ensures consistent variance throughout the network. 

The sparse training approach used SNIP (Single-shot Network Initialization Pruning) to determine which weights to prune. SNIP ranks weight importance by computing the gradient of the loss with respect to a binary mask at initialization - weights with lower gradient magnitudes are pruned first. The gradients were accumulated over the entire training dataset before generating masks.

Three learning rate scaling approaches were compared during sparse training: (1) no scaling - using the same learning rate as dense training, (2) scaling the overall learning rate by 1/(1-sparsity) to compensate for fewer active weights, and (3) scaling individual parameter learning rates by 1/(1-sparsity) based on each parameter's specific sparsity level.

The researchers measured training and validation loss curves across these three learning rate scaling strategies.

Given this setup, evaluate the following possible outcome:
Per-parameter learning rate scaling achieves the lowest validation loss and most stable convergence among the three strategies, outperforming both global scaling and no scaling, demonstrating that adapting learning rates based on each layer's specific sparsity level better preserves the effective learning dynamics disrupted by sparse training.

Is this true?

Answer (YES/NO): YES